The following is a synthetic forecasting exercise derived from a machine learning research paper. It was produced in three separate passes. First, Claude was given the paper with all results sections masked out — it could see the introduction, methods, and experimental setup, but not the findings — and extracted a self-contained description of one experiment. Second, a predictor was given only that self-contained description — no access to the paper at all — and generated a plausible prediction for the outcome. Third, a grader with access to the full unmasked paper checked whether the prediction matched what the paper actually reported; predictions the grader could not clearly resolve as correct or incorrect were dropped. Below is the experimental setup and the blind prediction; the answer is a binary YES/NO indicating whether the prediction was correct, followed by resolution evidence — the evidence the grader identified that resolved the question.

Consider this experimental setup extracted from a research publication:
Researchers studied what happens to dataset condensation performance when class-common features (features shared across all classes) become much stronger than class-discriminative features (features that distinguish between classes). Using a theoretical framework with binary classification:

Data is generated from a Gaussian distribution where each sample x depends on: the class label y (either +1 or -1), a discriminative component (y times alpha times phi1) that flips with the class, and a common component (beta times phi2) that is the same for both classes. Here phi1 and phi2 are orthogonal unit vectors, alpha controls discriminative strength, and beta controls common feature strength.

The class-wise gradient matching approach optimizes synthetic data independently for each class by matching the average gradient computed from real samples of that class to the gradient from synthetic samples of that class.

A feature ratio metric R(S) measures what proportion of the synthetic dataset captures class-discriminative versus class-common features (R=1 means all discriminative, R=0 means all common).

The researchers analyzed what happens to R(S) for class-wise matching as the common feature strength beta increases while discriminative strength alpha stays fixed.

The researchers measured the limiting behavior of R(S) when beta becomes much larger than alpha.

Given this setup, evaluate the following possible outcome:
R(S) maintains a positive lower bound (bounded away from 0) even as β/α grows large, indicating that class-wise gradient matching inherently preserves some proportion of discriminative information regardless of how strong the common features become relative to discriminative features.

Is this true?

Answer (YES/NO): NO